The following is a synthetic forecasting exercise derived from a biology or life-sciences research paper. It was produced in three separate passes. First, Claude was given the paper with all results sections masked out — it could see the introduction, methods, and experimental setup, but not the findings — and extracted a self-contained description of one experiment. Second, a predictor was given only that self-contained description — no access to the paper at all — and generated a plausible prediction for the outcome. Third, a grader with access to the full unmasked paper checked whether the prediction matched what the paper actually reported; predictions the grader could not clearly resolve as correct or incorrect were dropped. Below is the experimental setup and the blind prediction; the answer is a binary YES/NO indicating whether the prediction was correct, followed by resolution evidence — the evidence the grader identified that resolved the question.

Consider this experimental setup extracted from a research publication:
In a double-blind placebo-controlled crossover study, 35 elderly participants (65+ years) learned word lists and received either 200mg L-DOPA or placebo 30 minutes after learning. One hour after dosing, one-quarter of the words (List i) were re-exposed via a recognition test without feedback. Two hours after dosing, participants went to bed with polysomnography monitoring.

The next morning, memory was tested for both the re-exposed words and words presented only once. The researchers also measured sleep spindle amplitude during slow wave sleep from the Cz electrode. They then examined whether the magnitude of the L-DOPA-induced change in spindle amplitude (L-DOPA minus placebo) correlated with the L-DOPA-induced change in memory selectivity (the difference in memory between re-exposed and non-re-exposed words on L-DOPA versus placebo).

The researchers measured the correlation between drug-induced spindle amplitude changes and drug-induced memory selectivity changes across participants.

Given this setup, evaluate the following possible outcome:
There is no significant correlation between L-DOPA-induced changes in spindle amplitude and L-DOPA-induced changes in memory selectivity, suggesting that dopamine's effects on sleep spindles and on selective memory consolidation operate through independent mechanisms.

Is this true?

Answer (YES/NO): NO